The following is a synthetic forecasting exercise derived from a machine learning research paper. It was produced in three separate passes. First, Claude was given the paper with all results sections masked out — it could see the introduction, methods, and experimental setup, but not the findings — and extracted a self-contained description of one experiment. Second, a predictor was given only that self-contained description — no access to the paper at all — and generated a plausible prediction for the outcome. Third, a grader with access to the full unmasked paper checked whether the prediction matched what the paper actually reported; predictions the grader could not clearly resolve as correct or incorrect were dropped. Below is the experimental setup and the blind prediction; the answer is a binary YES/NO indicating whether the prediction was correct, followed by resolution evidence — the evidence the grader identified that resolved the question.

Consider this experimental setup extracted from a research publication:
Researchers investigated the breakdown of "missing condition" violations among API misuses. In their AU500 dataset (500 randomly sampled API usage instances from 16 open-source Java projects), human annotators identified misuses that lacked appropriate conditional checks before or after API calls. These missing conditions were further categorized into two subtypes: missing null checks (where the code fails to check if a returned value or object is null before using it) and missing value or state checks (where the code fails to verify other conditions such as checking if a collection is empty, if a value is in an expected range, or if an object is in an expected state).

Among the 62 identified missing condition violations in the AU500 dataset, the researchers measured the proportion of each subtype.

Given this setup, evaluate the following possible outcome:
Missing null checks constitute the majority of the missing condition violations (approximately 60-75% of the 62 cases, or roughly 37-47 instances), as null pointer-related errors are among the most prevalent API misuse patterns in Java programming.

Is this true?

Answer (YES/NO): NO